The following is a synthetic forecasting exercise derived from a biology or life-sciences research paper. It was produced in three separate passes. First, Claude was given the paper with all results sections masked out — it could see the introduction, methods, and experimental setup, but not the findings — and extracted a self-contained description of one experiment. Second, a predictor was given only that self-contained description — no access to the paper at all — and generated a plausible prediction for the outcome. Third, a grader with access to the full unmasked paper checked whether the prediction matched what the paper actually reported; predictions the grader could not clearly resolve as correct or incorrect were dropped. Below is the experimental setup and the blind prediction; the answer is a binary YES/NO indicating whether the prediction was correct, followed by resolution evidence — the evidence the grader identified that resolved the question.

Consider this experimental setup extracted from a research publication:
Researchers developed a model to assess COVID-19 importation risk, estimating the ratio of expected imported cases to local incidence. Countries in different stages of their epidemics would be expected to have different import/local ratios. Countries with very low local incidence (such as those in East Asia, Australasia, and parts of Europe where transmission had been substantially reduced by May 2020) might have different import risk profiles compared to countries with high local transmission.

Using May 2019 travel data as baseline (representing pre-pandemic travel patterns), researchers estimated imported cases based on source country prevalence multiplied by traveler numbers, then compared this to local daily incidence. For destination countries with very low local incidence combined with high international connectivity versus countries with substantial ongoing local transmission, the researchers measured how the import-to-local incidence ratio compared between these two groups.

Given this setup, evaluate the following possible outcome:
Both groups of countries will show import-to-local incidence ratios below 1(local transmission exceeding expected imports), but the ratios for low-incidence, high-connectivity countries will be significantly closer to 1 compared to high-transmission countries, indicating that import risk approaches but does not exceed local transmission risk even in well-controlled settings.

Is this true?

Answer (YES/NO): NO